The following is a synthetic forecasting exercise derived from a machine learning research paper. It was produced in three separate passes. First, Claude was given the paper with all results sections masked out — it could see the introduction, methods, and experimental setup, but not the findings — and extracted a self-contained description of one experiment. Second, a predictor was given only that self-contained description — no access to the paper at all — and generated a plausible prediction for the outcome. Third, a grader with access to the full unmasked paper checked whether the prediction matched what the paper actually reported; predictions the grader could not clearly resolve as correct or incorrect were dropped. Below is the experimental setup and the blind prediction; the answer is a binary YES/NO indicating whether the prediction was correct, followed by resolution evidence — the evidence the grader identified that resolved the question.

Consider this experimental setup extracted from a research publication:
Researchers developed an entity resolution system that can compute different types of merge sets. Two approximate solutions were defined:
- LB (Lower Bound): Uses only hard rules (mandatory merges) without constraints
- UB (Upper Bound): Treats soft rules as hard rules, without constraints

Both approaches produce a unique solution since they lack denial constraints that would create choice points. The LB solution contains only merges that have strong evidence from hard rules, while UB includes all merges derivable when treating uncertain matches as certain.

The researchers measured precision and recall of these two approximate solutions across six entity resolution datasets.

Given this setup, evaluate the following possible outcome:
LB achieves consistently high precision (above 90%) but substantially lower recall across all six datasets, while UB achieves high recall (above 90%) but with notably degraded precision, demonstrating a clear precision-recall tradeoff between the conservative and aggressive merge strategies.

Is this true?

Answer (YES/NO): NO